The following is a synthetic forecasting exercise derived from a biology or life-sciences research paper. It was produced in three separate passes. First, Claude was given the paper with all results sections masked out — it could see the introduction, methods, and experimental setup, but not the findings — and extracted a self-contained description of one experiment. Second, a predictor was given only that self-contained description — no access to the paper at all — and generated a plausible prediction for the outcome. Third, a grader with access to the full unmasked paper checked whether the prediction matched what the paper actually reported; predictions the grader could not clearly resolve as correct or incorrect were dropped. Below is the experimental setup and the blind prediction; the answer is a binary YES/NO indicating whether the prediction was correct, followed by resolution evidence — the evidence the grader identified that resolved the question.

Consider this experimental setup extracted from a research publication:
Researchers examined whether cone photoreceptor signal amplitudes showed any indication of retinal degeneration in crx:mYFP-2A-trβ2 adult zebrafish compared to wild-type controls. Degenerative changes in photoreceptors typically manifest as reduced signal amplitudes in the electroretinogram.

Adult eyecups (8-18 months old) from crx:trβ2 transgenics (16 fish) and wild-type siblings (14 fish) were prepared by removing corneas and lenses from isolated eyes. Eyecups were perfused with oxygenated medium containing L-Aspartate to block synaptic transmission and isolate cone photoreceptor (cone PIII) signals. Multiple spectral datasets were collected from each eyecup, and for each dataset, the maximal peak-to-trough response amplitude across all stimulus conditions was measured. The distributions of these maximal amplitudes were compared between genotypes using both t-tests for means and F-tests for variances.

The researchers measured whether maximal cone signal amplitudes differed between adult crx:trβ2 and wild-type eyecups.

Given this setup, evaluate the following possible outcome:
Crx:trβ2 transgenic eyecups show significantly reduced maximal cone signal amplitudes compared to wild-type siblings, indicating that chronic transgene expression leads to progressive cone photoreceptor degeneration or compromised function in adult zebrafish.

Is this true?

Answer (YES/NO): NO